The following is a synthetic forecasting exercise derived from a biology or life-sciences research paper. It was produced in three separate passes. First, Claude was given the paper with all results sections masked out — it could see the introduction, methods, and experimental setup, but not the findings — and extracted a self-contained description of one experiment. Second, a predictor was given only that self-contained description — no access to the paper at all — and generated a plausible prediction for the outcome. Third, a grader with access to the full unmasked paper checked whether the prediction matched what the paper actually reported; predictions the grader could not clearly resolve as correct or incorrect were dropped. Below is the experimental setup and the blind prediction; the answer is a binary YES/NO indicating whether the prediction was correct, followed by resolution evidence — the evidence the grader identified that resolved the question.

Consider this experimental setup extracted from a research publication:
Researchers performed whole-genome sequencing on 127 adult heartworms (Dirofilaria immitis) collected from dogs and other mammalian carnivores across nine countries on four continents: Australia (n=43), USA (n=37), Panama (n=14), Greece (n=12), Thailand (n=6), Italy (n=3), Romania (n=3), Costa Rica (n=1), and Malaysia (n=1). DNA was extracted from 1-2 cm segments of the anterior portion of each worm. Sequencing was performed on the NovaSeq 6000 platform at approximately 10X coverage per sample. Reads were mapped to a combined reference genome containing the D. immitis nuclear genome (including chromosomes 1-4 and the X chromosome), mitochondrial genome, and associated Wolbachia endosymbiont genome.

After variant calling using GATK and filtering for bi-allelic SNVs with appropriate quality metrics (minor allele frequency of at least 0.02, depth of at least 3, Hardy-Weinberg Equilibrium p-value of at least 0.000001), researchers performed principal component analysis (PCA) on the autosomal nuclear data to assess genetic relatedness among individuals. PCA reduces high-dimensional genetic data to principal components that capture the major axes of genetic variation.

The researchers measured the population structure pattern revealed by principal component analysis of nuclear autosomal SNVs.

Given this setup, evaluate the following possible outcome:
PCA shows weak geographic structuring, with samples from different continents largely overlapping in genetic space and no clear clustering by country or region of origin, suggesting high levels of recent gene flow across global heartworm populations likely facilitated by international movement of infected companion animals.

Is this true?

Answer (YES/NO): NO